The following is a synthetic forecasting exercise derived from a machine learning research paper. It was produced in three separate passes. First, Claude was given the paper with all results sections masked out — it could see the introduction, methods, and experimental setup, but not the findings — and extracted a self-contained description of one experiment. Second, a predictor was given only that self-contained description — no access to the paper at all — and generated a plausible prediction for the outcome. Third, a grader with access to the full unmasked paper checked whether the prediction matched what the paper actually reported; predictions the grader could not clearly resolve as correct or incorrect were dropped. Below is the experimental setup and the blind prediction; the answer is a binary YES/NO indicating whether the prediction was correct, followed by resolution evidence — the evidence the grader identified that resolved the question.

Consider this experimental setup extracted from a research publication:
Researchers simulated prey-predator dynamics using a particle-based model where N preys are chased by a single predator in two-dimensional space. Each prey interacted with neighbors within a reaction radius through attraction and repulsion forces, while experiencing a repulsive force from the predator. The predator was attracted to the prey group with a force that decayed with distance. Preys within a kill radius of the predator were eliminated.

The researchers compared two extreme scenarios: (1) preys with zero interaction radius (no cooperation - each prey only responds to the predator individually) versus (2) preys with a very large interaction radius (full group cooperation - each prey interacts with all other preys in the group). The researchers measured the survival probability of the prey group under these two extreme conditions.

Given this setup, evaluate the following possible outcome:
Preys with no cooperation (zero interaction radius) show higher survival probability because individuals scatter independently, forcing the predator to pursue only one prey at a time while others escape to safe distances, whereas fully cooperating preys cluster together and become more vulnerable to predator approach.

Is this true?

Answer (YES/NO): NO